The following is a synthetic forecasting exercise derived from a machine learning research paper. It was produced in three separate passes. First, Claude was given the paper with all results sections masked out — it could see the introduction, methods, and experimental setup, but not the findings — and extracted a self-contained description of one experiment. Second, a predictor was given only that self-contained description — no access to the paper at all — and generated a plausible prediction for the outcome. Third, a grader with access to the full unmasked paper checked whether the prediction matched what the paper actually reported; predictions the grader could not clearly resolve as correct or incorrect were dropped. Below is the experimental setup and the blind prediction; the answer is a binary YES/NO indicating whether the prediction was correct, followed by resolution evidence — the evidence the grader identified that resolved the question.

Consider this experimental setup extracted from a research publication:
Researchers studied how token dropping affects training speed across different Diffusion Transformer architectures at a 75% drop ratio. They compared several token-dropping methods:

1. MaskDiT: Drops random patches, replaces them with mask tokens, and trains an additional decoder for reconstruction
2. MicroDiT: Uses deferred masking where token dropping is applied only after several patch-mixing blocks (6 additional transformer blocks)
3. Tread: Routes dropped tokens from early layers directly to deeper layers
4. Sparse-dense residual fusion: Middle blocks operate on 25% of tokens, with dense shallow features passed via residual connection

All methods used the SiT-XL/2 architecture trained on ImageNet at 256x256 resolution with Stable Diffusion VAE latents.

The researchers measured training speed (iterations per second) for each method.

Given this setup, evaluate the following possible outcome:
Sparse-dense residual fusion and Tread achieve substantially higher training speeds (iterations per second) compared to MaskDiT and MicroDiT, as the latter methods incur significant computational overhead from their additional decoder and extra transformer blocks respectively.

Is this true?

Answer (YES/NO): NO